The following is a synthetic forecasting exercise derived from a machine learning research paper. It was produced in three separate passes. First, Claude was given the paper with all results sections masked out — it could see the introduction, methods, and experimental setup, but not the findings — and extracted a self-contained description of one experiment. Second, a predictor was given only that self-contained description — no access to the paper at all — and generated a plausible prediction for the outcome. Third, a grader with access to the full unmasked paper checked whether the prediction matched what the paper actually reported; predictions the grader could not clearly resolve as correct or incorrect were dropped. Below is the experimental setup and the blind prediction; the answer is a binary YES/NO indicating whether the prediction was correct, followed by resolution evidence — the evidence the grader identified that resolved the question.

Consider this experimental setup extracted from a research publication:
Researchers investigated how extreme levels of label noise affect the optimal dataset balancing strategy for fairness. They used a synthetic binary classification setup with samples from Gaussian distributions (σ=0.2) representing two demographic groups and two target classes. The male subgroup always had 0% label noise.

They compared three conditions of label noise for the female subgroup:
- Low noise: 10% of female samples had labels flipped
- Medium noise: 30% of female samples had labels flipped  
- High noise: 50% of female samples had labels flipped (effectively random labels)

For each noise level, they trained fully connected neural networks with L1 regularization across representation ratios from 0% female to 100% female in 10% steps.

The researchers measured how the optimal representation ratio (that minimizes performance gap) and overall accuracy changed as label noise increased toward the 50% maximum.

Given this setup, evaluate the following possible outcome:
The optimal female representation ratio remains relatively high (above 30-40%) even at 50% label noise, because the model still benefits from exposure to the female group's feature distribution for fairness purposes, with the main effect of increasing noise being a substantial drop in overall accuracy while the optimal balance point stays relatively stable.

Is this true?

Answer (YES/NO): NO